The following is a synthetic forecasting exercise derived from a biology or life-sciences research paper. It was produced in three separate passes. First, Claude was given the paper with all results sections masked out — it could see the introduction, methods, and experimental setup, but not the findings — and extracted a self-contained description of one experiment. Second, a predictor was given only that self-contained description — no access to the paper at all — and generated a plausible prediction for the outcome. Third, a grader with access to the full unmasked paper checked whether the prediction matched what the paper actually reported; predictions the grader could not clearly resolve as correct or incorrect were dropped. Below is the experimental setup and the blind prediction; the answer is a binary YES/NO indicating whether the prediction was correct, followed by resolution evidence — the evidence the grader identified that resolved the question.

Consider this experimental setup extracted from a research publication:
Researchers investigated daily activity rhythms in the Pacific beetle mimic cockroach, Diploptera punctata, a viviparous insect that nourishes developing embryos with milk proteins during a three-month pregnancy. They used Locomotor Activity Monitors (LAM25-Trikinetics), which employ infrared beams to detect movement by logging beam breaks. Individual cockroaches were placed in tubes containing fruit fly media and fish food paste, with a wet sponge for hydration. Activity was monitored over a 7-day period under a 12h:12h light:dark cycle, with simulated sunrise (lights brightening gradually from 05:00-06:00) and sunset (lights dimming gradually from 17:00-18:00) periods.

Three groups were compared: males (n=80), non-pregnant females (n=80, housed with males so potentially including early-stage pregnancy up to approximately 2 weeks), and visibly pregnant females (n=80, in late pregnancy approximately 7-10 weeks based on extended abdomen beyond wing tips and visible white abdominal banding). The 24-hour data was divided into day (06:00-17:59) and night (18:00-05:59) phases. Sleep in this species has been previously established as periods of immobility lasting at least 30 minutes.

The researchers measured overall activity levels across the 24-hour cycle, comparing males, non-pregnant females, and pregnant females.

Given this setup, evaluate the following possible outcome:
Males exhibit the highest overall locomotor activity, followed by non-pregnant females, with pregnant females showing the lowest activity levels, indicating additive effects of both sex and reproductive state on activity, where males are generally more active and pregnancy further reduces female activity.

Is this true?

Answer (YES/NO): NO